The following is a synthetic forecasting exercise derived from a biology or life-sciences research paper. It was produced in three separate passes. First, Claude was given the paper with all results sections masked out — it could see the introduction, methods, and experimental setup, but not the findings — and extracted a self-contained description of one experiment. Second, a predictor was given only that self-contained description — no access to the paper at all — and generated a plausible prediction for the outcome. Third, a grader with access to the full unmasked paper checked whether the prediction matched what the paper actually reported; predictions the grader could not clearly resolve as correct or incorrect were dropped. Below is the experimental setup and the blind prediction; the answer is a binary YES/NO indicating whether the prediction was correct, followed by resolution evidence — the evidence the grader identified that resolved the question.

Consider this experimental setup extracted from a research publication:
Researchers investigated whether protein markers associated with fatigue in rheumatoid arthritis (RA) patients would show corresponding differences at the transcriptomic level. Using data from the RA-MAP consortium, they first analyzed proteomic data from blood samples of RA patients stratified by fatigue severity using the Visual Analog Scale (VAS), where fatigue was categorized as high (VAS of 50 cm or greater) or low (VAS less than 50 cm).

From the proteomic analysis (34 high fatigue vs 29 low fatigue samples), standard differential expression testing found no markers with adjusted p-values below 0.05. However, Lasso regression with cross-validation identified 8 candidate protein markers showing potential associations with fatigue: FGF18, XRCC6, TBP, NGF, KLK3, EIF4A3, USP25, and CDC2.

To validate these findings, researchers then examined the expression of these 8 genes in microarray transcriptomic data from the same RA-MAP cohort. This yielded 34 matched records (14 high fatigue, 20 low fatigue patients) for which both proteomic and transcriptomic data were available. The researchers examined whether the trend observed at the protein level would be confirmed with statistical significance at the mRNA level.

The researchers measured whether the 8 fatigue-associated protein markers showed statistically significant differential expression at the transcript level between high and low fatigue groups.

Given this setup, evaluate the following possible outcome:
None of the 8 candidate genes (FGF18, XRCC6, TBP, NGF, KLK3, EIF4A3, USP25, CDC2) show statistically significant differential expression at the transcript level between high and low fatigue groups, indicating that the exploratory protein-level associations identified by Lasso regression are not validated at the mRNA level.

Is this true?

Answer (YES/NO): YES